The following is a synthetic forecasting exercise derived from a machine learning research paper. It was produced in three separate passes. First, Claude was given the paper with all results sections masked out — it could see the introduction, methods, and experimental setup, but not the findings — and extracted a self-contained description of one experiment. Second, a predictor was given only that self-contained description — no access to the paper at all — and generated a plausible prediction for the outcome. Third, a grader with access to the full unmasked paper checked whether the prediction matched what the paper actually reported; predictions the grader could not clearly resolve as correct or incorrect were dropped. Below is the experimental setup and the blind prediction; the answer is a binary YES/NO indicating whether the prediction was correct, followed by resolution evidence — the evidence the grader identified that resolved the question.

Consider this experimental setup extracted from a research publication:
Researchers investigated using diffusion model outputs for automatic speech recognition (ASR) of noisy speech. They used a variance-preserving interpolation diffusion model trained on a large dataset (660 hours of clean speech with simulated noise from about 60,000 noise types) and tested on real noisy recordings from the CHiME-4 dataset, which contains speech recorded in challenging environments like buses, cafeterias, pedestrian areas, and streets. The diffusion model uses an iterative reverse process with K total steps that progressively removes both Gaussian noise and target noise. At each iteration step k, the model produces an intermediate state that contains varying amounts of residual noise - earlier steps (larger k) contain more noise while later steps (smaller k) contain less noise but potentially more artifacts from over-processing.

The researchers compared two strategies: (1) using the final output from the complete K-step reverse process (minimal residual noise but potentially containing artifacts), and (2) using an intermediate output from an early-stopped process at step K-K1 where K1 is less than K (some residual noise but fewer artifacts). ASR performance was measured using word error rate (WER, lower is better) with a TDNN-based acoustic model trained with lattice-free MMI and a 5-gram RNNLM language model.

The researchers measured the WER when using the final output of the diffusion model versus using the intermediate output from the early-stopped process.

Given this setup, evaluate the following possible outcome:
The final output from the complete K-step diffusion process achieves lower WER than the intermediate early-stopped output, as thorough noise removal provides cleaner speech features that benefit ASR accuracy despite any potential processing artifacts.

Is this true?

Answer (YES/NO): NO